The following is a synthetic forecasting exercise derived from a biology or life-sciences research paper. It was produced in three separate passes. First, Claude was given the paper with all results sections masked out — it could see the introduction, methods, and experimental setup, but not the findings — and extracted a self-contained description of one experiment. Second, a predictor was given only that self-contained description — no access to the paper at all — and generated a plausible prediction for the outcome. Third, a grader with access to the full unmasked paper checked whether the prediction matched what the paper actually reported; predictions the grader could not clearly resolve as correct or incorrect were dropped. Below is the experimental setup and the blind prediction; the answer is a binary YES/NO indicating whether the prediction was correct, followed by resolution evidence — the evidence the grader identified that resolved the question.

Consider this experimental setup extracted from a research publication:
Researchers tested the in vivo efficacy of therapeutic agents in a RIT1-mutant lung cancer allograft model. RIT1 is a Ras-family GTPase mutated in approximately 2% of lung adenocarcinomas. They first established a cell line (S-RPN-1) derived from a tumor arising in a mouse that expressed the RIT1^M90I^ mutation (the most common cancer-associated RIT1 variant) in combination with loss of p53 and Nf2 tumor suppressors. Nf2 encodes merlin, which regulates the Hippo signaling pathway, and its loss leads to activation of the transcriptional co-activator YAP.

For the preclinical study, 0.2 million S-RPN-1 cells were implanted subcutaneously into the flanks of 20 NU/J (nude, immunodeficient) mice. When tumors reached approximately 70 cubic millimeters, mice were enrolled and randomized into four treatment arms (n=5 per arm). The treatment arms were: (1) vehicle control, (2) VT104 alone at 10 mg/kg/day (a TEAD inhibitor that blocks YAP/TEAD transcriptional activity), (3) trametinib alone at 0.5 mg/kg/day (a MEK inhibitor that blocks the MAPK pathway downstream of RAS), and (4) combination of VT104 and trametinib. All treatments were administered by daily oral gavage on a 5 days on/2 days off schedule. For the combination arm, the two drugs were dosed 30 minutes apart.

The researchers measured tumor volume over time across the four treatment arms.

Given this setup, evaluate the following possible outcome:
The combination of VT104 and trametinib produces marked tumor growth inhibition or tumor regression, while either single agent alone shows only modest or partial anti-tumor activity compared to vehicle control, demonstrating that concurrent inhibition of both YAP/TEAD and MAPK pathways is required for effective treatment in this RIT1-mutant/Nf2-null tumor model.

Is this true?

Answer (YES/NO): YES